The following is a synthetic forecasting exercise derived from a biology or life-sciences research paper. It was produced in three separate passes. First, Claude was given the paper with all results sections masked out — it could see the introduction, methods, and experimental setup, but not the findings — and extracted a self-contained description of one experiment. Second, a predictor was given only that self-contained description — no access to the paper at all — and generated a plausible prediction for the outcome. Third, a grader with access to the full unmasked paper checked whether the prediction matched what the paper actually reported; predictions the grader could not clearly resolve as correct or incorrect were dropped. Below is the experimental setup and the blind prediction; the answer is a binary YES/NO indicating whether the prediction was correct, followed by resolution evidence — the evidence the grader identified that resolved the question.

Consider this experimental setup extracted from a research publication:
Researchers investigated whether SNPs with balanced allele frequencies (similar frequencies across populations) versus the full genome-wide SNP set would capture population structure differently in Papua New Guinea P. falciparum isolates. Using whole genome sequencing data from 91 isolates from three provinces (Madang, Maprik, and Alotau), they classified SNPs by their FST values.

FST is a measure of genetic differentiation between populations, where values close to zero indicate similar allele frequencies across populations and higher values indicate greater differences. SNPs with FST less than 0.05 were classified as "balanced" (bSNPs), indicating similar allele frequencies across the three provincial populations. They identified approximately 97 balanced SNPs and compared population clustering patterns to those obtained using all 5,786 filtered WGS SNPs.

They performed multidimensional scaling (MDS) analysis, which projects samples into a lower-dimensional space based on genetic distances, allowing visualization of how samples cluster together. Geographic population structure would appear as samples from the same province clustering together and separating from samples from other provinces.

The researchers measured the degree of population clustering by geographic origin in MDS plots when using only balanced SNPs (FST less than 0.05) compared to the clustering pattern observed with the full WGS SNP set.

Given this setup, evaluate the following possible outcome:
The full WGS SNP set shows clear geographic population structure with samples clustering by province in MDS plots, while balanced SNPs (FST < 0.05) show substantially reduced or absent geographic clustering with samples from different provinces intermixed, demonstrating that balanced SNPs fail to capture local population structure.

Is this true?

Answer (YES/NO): YES